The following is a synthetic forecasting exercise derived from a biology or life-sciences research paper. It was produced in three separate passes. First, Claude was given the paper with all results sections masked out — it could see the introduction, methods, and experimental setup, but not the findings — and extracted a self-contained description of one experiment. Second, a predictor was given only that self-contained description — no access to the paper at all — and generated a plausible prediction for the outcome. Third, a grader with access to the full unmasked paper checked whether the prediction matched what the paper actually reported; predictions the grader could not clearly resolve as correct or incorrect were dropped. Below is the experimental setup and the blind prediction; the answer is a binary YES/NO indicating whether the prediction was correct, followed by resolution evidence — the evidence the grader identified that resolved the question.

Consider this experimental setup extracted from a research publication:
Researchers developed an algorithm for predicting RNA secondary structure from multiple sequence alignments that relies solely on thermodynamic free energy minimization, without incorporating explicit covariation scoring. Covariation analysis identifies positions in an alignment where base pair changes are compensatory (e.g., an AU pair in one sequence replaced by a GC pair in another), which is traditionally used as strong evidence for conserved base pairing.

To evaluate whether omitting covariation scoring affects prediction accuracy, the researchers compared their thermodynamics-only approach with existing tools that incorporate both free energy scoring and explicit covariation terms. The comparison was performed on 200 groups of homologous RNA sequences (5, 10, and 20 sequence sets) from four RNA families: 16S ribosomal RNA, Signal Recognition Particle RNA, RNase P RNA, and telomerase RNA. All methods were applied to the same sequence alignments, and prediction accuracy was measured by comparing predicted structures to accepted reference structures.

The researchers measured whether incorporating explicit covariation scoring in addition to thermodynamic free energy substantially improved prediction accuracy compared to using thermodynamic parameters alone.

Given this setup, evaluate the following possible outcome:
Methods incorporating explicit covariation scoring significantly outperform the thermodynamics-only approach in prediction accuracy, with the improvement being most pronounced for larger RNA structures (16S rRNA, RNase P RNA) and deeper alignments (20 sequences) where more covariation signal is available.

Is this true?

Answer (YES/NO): NO